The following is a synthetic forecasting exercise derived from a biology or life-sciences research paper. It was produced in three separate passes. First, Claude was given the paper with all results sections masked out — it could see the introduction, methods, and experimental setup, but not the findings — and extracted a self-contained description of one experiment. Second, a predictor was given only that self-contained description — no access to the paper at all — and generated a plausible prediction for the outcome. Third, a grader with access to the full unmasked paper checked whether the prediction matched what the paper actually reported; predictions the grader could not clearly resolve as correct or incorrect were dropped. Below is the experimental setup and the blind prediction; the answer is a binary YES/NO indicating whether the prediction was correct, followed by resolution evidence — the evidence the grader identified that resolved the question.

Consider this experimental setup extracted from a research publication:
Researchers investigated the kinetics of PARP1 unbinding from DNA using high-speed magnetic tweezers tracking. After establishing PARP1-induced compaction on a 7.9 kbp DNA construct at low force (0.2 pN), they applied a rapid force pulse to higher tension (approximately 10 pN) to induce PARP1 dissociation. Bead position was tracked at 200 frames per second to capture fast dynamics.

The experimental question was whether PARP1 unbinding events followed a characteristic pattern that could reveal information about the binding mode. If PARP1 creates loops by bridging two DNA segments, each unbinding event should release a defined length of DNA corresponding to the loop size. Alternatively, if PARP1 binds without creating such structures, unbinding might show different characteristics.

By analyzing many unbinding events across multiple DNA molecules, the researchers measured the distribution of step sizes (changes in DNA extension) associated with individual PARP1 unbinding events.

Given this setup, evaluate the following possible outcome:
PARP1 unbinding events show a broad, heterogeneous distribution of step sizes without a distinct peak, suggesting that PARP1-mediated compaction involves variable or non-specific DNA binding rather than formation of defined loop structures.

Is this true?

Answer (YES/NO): NO